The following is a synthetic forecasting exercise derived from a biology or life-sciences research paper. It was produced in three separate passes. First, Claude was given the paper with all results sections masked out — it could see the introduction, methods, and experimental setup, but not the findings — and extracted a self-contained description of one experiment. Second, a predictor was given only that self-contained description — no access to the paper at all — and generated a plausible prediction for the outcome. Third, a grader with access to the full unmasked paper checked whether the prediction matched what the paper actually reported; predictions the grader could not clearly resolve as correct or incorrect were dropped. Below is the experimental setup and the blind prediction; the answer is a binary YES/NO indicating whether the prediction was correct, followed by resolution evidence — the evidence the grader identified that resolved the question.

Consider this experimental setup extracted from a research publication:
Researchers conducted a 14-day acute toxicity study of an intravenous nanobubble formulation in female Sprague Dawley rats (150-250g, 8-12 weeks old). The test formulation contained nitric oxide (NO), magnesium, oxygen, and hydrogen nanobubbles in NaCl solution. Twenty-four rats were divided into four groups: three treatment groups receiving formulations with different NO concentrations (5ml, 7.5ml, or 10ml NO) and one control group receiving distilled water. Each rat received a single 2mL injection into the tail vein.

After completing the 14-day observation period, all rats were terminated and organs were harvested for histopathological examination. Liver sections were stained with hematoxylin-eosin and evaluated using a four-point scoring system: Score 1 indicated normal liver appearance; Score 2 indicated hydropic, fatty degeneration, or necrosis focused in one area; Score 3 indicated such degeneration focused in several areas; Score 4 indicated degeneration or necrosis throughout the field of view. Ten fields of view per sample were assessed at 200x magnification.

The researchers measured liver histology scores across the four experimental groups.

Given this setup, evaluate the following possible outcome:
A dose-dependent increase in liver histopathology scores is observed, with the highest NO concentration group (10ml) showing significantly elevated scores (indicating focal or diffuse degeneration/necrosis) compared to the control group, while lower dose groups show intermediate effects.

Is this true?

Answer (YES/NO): NO